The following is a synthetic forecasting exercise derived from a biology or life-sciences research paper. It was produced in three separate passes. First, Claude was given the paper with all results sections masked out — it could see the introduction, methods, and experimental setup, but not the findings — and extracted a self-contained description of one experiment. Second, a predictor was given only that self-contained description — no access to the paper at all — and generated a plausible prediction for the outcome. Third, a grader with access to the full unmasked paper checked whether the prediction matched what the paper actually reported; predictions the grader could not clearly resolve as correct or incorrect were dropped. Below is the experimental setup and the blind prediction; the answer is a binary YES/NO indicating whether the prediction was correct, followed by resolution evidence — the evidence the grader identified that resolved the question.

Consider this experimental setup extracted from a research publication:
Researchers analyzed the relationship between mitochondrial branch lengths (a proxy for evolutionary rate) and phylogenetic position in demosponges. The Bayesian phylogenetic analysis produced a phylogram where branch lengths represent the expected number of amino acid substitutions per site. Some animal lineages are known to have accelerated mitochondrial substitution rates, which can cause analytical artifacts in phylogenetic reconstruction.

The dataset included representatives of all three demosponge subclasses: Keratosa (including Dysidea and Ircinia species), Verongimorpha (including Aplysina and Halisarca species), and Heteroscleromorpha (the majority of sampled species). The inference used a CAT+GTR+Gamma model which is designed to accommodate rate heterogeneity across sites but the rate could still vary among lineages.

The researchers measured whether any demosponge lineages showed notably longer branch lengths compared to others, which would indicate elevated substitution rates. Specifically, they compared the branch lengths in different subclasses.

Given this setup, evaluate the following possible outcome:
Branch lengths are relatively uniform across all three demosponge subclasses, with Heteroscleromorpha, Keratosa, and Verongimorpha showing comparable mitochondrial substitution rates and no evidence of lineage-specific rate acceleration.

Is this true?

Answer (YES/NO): NO